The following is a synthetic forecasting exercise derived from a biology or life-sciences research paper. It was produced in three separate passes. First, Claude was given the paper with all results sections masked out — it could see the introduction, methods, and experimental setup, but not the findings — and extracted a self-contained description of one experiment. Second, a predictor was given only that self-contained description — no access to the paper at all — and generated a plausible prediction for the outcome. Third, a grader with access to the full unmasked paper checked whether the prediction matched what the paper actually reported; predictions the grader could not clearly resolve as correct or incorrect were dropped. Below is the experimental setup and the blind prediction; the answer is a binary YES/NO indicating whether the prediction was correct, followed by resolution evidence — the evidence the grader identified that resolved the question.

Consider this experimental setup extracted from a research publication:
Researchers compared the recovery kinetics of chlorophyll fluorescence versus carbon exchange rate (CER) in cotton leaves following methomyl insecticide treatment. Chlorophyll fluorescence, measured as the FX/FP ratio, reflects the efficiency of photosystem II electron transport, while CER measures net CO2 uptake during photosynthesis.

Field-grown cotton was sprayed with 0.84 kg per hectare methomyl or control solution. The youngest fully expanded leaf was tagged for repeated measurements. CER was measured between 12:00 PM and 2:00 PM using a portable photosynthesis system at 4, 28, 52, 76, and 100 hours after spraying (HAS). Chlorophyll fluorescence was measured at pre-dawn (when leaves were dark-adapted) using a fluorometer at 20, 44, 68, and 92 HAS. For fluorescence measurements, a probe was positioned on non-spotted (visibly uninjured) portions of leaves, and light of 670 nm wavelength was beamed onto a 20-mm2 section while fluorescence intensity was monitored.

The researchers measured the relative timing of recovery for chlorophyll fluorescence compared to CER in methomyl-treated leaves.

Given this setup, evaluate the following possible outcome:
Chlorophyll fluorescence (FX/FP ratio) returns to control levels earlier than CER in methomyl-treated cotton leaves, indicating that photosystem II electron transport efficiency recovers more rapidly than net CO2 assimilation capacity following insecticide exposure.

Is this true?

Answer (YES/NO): YES